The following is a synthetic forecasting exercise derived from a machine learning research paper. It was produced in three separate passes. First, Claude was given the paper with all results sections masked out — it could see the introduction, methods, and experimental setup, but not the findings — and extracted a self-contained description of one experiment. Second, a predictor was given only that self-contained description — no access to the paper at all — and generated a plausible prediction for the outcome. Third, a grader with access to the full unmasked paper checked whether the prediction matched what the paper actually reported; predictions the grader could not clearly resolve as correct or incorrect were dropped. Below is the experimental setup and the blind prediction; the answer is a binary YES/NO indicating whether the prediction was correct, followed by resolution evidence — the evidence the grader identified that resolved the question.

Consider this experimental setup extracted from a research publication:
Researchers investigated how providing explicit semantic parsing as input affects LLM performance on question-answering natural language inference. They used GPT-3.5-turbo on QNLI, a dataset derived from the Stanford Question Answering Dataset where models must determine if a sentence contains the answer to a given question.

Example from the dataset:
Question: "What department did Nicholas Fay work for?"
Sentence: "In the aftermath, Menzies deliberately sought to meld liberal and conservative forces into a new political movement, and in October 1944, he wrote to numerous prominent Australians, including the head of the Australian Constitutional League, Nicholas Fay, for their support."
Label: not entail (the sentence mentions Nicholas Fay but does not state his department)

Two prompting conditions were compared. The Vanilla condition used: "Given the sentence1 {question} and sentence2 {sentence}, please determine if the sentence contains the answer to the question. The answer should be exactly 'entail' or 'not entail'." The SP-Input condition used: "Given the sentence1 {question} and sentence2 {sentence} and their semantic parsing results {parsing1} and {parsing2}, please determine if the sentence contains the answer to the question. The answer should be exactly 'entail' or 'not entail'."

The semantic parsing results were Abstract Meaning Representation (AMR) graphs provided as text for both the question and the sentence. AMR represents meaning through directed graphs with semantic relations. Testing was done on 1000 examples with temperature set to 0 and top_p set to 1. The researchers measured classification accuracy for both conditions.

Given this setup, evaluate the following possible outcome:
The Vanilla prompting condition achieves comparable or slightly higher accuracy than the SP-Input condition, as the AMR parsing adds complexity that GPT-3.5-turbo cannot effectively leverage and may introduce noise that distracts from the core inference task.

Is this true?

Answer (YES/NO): NO